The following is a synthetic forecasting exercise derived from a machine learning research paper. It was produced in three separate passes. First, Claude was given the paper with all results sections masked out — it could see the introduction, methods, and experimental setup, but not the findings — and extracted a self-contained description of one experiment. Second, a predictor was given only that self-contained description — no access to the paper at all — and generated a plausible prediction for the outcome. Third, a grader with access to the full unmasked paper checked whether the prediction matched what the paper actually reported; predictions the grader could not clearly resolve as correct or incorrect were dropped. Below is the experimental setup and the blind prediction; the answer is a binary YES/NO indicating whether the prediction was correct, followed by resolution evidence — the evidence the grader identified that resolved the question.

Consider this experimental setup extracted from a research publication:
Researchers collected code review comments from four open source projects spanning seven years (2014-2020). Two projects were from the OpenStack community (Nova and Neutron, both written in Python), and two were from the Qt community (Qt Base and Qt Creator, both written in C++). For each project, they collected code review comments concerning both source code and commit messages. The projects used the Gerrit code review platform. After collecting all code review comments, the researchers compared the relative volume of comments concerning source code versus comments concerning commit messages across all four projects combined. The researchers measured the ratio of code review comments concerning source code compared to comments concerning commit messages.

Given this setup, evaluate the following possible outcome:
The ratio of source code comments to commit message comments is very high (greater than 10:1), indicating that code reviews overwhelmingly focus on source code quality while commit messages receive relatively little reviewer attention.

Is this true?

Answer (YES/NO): YES